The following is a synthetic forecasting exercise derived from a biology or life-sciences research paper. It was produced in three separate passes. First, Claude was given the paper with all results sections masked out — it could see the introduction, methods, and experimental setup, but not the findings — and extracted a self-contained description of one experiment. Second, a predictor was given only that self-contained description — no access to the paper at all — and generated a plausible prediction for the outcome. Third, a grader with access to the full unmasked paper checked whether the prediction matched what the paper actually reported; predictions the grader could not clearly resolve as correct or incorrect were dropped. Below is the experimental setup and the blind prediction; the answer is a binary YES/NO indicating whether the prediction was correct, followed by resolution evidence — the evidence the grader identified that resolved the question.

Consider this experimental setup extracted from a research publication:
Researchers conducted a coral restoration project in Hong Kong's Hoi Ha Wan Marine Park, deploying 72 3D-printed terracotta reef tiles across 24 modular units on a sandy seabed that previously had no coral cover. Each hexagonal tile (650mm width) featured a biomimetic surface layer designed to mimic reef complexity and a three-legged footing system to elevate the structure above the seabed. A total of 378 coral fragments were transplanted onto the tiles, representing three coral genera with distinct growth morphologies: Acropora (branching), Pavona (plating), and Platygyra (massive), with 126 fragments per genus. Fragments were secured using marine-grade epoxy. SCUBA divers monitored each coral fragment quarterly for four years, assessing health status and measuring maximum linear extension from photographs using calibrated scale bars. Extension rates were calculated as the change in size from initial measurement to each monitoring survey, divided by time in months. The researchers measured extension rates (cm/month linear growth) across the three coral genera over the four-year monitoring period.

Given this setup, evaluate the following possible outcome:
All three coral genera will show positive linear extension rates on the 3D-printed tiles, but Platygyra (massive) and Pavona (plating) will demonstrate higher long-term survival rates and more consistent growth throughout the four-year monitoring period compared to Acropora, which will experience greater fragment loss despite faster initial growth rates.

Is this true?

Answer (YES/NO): NO